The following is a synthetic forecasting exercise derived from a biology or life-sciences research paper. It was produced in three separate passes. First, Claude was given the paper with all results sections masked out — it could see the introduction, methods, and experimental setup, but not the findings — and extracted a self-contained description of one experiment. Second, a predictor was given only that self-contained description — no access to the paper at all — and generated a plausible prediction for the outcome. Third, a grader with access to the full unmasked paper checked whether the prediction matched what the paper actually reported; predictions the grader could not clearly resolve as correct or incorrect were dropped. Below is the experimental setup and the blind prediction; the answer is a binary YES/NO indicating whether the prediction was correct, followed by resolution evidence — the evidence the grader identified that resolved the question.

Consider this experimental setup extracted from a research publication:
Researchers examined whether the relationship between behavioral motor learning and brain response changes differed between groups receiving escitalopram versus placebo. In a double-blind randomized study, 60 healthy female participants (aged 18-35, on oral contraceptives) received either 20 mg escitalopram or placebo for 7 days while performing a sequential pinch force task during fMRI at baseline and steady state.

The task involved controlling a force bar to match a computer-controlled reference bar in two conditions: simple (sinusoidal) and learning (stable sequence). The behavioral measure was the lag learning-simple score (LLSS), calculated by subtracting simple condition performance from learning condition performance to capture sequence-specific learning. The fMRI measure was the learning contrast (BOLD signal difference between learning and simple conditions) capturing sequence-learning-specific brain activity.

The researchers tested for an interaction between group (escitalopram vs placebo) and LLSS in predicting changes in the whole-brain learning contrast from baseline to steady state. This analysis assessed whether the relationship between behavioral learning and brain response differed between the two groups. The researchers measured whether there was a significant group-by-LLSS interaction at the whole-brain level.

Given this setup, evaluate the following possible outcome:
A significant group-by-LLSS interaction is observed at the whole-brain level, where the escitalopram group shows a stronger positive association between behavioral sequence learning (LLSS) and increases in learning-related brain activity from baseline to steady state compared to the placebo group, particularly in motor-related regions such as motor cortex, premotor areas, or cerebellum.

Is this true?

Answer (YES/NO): NO